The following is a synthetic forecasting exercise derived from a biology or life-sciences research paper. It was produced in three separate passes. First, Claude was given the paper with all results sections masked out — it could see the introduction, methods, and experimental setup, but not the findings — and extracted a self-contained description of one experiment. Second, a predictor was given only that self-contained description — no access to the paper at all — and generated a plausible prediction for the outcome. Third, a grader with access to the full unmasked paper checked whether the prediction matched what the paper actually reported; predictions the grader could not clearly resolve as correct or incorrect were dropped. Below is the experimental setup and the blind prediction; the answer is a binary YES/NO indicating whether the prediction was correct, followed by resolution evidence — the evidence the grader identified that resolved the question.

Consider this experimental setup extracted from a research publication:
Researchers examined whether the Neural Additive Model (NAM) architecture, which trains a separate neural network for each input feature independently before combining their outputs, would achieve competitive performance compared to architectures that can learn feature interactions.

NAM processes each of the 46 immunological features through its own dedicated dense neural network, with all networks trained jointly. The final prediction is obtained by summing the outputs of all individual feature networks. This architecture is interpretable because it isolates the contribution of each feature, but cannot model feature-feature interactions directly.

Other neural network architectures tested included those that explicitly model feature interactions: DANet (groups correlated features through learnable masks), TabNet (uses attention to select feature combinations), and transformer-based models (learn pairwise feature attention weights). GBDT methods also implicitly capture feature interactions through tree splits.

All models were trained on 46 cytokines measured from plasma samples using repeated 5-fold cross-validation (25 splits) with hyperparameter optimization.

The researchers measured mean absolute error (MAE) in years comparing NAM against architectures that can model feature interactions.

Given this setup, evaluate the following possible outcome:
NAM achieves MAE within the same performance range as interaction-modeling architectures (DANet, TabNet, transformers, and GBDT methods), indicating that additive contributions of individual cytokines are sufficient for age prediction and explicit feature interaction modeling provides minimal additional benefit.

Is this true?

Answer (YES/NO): NO